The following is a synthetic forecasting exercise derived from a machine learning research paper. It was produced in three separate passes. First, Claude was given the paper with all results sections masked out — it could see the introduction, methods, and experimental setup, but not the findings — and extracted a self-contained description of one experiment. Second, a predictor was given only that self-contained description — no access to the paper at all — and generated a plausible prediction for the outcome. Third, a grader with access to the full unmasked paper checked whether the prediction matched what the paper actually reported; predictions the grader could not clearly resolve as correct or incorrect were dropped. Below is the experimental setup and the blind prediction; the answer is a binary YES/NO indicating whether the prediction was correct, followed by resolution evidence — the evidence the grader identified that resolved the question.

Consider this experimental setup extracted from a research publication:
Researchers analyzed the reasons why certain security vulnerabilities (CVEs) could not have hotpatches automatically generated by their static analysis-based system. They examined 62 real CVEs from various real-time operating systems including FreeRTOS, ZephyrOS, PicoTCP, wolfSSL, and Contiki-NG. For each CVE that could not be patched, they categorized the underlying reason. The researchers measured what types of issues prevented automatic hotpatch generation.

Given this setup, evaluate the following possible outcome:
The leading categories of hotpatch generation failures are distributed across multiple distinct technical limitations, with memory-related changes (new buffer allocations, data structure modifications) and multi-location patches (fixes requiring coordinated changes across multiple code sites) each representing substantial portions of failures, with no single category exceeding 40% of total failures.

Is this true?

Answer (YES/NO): NO